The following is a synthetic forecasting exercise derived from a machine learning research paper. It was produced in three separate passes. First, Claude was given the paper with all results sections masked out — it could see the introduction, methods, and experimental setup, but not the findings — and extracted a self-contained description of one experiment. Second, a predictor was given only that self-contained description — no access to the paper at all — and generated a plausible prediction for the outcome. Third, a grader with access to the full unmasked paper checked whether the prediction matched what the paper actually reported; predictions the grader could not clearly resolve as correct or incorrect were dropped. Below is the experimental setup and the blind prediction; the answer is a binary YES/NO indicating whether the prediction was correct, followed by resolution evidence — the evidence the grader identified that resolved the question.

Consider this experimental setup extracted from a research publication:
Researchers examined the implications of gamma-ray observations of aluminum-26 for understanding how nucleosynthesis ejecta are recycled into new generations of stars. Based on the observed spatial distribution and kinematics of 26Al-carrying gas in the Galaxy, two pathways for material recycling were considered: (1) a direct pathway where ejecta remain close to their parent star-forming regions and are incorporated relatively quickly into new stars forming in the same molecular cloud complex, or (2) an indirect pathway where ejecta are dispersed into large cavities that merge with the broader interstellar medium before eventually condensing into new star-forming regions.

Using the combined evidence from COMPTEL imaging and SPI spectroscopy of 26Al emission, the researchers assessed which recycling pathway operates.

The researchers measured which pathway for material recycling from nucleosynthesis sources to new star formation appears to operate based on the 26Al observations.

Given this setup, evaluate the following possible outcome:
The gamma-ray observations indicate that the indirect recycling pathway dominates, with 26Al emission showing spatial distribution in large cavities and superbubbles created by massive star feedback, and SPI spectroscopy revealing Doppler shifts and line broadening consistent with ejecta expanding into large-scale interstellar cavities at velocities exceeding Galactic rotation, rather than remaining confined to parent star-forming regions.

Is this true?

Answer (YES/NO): NO